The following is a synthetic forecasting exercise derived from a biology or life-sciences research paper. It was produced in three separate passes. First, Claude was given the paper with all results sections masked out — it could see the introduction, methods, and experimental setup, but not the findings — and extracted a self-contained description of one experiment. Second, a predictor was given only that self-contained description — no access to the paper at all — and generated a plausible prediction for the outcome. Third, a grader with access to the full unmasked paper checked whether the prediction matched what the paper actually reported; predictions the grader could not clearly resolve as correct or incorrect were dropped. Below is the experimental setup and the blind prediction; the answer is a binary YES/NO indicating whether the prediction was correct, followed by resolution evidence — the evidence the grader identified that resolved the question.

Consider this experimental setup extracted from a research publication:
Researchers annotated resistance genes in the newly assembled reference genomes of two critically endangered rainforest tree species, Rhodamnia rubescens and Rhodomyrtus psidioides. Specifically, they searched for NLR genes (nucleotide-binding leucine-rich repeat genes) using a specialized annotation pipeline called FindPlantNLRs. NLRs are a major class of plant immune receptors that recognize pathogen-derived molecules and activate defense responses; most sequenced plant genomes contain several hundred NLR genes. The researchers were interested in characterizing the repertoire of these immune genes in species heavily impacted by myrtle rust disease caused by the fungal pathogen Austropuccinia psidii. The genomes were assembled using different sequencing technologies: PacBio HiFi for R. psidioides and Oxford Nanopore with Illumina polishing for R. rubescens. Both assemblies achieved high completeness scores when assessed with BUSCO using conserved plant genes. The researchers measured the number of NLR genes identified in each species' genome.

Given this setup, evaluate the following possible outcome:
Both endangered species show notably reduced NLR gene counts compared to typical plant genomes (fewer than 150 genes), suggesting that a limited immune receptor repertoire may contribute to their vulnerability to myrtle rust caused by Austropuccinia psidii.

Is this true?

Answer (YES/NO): NO